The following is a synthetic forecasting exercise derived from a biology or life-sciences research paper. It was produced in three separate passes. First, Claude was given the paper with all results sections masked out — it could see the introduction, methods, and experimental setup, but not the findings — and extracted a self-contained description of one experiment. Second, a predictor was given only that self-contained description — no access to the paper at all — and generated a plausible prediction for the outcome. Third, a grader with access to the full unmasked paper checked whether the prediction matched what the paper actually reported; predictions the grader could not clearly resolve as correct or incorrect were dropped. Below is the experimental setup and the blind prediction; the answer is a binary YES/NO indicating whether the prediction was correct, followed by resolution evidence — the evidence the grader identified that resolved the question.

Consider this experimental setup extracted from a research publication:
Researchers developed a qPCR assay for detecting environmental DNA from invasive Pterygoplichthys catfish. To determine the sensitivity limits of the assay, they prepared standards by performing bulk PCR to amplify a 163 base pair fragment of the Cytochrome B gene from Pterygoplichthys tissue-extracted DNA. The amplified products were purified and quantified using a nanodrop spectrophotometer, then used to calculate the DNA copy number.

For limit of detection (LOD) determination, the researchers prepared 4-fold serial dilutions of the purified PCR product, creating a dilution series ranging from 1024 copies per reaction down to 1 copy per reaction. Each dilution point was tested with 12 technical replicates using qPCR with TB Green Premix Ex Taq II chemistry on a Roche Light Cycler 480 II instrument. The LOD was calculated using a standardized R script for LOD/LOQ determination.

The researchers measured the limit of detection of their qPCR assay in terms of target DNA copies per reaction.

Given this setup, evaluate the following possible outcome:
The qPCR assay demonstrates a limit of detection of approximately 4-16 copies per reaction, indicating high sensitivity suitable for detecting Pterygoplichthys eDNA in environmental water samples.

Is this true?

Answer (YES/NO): YES